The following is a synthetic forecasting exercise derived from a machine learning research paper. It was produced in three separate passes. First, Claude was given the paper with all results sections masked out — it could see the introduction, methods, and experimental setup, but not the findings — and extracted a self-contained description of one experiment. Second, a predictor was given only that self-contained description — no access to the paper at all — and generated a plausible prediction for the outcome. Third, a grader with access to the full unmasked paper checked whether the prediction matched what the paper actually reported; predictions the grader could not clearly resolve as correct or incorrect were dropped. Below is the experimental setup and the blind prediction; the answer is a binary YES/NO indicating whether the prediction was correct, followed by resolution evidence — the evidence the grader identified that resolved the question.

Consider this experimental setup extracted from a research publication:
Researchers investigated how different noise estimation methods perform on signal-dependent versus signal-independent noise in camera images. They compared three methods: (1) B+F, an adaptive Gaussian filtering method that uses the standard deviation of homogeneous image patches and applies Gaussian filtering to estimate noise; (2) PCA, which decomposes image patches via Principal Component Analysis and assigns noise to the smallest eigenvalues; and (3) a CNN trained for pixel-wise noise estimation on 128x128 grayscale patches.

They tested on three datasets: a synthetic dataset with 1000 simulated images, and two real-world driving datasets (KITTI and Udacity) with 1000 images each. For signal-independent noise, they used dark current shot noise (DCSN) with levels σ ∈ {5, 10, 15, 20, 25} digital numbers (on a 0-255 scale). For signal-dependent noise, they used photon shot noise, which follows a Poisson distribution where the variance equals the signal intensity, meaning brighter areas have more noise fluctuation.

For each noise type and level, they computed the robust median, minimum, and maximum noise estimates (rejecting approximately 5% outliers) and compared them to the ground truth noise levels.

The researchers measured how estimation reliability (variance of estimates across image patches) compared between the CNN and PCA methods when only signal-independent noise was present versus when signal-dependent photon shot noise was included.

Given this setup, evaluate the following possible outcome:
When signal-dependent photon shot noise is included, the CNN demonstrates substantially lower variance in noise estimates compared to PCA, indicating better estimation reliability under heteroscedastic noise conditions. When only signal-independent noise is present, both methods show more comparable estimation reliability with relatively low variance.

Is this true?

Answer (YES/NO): NO